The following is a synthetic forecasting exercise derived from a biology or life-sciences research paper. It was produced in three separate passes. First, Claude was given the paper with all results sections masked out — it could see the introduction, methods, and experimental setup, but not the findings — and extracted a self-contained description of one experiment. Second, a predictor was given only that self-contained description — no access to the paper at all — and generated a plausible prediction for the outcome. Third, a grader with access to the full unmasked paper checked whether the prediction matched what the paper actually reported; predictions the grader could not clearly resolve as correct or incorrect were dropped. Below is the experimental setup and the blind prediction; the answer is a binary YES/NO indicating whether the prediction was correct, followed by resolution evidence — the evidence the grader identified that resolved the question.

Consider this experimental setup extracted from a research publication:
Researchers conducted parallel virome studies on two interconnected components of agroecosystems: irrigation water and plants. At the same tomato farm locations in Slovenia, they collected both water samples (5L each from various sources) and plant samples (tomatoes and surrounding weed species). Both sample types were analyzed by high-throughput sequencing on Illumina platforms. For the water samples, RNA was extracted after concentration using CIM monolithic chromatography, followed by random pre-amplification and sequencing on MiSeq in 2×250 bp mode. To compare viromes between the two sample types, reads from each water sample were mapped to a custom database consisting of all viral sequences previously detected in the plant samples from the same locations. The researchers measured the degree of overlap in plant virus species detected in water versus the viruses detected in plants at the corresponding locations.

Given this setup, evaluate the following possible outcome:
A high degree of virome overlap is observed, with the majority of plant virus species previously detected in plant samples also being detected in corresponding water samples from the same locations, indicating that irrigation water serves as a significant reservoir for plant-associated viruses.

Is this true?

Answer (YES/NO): NO